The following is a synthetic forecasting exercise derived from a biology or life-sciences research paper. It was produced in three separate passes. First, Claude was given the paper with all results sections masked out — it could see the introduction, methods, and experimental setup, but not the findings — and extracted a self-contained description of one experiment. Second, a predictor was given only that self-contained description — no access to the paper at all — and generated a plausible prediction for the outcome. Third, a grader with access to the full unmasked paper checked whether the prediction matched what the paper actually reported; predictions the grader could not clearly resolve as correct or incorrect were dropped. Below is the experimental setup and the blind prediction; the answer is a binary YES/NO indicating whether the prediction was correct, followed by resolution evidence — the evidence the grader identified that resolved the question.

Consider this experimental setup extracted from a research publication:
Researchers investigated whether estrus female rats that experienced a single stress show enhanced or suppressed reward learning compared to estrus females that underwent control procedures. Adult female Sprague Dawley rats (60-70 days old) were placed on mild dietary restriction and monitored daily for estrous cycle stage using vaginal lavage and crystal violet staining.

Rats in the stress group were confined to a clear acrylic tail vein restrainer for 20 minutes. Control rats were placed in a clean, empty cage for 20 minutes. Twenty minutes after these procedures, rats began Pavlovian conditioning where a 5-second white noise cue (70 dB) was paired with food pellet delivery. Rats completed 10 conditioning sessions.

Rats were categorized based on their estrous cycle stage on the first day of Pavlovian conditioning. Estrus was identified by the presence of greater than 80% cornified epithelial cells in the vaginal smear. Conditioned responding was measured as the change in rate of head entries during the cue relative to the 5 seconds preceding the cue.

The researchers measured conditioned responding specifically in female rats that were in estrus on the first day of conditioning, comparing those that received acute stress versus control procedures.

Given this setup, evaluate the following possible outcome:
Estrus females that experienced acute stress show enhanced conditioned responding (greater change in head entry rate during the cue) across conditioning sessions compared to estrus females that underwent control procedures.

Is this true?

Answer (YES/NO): NO